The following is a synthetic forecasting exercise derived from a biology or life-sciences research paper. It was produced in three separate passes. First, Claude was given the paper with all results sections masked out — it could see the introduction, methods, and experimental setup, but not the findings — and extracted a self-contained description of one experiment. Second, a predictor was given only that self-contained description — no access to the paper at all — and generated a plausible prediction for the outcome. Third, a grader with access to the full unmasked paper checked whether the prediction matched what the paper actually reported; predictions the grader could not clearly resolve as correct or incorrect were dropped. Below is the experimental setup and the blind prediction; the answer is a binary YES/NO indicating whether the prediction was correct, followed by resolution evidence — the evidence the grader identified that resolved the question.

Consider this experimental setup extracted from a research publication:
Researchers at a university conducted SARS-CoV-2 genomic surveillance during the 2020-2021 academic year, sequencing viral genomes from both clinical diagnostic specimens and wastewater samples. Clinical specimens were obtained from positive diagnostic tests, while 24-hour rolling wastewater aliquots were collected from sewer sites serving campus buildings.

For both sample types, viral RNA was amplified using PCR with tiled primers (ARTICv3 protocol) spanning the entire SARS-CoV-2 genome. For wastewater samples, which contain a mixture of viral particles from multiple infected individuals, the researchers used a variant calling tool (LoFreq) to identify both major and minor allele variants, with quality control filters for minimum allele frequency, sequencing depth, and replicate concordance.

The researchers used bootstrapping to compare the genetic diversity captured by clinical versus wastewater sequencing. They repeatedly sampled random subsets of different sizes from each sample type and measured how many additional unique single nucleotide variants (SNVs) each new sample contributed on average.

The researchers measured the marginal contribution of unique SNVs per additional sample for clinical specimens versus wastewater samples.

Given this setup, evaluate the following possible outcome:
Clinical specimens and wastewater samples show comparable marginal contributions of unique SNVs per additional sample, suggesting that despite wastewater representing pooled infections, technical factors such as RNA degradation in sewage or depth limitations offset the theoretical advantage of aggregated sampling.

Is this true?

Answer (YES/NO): NO